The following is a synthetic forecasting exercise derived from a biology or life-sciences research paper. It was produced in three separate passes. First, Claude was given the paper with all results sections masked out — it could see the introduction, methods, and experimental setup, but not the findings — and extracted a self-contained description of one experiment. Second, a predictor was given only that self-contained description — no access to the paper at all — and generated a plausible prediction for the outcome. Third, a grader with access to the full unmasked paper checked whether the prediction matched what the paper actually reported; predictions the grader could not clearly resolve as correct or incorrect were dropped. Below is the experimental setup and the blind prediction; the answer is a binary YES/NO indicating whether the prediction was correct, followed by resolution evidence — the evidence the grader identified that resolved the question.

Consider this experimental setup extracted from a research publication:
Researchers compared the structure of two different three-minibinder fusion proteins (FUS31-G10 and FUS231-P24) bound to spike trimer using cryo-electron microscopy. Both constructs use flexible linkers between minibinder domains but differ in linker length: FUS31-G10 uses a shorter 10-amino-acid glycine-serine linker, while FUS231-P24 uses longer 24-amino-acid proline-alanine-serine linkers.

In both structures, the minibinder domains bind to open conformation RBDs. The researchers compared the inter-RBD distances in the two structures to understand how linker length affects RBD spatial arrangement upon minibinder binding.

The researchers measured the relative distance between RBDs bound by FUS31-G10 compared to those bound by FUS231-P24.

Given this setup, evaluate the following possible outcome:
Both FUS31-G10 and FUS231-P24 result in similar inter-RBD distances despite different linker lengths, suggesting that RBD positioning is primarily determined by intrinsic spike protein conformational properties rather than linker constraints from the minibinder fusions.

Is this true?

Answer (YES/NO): NO